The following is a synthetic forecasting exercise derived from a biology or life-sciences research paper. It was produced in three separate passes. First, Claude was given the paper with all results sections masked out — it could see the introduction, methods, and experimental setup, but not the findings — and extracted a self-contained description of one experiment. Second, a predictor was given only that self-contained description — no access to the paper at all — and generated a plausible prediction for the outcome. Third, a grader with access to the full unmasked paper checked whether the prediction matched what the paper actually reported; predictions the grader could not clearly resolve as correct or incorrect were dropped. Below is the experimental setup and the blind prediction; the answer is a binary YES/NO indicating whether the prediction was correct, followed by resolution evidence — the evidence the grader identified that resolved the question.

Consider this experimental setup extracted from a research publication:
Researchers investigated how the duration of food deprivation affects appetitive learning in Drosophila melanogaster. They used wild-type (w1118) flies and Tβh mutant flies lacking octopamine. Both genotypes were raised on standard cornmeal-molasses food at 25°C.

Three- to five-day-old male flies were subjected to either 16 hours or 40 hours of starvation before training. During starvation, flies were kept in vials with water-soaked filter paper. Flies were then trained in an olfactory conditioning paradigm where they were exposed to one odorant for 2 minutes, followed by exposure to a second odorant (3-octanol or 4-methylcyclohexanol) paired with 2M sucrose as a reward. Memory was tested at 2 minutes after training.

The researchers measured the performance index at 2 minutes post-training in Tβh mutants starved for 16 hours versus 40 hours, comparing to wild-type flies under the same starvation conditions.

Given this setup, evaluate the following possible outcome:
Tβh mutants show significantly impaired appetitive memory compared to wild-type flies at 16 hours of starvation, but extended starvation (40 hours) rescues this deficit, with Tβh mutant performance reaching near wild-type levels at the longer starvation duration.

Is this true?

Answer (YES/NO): YES